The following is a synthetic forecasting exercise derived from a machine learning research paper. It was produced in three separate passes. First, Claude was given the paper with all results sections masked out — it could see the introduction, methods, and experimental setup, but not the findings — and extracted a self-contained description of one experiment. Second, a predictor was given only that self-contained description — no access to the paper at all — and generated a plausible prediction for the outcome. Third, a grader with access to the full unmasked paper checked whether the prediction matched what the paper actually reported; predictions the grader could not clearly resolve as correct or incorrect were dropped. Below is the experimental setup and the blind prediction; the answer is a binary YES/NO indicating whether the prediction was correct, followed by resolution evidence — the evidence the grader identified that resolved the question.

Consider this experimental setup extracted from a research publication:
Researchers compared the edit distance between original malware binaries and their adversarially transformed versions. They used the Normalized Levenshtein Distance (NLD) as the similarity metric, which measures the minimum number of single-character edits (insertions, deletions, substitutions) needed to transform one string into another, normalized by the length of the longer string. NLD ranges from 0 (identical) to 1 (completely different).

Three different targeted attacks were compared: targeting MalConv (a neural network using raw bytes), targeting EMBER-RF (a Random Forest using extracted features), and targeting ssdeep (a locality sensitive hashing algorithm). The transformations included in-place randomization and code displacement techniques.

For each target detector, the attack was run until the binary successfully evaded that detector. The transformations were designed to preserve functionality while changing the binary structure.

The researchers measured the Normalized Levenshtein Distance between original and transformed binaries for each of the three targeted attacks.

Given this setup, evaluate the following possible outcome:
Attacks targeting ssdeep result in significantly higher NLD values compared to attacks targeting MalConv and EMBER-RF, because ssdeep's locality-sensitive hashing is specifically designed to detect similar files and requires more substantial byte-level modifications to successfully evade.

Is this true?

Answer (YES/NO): YES